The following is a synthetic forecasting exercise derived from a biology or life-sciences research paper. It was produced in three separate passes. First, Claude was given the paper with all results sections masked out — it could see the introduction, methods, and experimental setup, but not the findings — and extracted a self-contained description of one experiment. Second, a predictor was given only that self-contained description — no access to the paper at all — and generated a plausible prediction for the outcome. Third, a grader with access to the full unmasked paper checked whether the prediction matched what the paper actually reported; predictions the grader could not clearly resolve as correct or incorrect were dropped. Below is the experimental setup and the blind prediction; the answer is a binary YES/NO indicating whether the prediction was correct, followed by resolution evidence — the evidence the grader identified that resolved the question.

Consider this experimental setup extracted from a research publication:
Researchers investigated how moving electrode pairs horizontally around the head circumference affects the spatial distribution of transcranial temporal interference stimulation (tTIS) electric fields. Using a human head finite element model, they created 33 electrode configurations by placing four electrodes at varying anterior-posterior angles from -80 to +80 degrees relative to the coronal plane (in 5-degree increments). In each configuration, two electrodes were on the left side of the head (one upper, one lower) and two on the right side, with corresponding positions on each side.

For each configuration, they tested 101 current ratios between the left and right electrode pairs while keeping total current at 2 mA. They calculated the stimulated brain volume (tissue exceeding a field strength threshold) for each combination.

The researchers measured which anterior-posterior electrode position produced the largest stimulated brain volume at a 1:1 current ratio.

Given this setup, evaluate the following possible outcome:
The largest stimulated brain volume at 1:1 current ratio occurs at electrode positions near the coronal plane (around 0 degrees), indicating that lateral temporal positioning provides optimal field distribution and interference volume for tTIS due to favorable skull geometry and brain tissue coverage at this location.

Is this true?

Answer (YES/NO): NO